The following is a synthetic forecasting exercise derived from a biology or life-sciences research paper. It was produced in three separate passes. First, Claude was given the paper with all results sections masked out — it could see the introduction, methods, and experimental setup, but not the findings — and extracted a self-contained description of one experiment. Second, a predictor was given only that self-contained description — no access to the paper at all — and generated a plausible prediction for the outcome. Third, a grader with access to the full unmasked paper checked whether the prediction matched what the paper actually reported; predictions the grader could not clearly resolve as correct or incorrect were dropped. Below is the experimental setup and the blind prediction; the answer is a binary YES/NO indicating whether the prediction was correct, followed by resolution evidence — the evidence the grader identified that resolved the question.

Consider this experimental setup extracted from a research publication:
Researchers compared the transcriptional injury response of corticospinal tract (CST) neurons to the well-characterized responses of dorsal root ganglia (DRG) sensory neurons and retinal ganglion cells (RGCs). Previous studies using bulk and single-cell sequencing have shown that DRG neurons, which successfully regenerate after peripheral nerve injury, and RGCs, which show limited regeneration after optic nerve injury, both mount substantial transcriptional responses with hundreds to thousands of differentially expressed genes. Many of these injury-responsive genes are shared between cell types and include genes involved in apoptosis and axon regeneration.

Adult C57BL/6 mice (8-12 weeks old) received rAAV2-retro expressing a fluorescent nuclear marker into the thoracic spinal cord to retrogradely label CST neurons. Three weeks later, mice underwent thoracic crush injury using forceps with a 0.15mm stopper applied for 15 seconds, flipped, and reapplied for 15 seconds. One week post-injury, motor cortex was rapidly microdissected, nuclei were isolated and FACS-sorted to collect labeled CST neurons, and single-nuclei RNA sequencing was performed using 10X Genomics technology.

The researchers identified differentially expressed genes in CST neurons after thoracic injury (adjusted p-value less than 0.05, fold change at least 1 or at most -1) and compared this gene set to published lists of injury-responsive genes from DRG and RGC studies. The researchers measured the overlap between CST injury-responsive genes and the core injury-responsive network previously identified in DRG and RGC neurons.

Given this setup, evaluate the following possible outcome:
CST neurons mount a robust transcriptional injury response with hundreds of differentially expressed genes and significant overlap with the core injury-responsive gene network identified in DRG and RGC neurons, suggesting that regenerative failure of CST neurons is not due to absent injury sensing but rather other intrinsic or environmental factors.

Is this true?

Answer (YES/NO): NO